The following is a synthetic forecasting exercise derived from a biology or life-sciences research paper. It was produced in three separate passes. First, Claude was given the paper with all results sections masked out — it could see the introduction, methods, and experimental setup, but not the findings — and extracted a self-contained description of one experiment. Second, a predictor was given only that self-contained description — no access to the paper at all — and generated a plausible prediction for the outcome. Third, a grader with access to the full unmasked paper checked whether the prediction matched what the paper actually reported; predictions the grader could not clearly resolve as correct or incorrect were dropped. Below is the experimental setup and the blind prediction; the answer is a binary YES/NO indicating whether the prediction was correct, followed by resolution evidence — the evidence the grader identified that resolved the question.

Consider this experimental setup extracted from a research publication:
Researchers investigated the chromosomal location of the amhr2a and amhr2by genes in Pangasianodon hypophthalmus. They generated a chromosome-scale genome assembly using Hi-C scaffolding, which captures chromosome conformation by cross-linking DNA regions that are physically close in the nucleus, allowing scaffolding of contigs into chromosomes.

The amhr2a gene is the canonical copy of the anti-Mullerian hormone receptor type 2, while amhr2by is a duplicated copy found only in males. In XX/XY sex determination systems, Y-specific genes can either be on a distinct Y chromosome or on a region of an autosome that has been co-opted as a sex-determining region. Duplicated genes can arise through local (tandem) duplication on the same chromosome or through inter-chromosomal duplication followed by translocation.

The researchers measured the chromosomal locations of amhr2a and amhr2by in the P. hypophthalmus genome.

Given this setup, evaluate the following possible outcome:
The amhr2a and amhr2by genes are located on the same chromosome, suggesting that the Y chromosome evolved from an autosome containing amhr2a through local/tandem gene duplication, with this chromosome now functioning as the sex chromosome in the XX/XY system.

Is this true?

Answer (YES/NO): NO